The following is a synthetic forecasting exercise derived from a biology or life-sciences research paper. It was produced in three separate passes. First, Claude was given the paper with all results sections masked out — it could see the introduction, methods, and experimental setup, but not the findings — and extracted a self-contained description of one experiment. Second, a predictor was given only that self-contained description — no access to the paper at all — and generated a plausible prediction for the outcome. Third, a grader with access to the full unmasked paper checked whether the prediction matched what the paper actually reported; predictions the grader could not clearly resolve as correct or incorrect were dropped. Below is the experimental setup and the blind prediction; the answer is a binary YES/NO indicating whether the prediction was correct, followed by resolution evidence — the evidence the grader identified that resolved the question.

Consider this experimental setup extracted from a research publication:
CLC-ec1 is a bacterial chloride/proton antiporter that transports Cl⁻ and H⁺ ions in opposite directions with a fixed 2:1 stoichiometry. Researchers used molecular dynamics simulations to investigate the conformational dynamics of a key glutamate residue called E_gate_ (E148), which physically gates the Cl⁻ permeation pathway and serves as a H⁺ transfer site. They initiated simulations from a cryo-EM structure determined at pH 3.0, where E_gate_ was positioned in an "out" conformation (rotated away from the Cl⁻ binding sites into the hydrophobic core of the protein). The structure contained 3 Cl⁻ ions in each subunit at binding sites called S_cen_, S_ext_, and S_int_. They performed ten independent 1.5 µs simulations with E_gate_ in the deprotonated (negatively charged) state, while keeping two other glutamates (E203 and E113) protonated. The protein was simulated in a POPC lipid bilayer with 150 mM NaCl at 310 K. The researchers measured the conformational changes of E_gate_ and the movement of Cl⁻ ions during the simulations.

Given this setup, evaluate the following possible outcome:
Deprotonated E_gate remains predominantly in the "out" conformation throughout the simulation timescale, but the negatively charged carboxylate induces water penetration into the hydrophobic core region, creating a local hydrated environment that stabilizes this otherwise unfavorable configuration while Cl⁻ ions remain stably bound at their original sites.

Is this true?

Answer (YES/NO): NO